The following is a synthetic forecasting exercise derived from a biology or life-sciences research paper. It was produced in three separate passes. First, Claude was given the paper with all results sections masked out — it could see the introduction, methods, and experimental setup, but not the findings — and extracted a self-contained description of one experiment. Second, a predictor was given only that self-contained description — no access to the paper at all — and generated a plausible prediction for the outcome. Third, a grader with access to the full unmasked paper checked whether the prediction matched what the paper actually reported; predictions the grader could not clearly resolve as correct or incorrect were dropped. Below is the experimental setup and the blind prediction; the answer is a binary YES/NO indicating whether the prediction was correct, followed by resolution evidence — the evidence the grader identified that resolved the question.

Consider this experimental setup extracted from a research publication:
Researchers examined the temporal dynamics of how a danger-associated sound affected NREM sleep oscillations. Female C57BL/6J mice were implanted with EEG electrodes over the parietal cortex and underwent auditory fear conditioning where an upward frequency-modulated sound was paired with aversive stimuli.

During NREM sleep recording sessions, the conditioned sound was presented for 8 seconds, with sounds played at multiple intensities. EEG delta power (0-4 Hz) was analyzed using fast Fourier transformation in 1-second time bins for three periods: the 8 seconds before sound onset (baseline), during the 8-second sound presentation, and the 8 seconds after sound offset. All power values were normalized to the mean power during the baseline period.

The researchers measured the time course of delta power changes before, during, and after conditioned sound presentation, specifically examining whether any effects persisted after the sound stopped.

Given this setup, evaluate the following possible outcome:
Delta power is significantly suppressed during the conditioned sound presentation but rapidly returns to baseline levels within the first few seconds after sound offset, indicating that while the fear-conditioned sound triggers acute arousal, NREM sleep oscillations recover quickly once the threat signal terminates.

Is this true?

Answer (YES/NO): NO